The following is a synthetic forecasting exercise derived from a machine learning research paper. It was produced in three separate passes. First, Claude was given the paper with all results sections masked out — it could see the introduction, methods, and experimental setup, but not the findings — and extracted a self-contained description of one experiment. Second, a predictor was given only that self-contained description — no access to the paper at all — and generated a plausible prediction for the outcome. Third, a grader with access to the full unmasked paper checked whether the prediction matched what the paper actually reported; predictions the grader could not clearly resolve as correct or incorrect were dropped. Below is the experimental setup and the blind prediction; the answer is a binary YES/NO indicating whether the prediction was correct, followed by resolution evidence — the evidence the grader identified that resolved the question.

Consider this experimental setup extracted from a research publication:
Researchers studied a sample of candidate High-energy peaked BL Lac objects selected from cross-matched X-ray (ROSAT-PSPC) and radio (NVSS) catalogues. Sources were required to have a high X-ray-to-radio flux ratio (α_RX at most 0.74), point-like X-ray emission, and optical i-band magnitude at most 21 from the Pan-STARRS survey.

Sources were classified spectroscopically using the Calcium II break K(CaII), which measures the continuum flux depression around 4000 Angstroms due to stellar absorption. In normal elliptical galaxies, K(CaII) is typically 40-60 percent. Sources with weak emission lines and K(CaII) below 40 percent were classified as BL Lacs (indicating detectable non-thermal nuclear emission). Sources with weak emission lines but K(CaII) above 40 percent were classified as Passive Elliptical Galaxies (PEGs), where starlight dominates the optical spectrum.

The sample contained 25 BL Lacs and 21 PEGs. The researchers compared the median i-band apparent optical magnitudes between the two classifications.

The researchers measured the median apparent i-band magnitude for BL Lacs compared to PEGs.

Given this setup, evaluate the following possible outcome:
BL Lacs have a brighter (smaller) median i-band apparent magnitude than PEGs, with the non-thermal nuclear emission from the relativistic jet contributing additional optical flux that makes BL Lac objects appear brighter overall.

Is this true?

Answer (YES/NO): NO